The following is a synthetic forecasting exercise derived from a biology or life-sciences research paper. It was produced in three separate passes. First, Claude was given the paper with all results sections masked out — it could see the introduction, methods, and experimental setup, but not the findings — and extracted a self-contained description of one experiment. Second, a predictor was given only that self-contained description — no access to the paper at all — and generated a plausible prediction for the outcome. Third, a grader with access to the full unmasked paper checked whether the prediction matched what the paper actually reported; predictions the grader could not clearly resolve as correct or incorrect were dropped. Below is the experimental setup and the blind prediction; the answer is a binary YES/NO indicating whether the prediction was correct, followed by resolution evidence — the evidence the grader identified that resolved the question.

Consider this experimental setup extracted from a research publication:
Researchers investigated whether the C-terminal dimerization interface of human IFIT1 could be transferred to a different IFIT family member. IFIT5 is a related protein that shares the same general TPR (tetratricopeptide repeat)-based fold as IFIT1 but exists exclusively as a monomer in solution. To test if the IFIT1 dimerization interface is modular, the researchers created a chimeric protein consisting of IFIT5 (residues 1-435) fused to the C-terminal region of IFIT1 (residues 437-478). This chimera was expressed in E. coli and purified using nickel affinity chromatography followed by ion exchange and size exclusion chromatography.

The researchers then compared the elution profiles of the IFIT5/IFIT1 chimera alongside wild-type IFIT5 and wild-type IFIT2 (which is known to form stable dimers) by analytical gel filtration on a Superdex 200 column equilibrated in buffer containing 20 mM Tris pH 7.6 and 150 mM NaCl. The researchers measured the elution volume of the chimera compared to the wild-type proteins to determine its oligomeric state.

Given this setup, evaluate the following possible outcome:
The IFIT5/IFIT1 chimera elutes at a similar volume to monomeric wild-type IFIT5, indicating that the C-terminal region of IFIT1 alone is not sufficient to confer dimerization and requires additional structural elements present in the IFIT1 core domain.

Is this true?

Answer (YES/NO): NO